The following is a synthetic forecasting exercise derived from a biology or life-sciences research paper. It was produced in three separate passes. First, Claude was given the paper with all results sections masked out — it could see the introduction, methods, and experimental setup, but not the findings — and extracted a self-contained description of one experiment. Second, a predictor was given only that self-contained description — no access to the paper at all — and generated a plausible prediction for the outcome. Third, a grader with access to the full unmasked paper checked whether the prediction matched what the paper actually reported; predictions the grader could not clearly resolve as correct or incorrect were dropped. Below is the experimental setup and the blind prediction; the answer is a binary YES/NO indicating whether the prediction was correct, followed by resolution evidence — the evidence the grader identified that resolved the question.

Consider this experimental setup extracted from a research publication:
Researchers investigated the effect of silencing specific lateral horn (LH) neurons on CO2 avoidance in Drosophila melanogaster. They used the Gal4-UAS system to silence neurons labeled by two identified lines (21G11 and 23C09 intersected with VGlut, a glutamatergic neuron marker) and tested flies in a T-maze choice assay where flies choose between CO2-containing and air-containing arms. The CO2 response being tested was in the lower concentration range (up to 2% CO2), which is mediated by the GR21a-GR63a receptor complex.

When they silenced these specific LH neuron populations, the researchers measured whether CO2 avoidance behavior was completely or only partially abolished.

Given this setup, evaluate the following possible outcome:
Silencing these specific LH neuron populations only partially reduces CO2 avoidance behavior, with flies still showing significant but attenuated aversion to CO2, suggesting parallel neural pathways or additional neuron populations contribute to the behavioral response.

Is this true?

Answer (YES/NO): YES